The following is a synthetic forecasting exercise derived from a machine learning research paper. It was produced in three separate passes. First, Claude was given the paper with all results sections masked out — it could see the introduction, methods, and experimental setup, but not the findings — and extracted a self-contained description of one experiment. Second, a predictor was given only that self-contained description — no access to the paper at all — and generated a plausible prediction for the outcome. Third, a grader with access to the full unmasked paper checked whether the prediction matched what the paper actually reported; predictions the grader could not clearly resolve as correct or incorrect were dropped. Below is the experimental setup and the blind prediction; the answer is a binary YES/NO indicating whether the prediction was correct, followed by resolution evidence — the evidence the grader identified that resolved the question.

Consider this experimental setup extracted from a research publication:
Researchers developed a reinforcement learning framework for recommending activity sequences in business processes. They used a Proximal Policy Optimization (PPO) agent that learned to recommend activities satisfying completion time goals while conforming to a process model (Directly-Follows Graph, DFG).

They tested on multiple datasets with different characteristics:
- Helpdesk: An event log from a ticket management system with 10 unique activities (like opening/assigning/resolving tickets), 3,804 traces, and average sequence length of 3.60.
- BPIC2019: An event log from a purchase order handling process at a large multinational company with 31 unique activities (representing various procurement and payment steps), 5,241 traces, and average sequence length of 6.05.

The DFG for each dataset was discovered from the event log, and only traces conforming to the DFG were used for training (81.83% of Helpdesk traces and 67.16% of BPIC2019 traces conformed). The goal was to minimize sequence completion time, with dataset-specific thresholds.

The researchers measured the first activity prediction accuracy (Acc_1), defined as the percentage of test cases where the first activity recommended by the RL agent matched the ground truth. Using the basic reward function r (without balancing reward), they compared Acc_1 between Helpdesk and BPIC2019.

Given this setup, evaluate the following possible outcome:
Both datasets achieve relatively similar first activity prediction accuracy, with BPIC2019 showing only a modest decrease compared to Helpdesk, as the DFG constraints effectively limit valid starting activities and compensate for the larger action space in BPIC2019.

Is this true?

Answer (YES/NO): NO